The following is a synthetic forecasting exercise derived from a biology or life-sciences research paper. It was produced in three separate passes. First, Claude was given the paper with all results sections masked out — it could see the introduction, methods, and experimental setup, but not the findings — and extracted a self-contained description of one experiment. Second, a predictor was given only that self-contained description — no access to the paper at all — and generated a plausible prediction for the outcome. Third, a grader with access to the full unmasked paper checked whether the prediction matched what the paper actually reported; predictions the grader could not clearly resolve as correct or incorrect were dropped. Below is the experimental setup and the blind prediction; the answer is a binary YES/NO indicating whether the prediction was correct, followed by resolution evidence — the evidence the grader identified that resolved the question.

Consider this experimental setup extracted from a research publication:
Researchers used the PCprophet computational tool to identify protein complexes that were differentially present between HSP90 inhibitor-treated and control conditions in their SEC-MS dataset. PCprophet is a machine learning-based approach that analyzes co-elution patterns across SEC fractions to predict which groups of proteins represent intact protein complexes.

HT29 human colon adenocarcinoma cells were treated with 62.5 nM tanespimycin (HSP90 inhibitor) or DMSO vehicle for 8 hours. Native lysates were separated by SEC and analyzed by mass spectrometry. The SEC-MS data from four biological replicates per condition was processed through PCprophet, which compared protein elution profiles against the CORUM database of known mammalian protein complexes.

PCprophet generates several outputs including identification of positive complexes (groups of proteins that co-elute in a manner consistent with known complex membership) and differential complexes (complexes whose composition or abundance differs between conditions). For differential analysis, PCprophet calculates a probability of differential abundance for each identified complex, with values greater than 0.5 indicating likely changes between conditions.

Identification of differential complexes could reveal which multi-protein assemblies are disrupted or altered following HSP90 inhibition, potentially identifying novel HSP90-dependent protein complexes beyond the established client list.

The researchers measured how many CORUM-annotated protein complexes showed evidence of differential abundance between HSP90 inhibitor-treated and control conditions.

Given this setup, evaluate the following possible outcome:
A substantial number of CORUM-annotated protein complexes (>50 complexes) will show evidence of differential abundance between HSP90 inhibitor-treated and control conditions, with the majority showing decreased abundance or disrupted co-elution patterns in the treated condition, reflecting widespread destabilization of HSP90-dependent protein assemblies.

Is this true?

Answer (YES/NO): NO